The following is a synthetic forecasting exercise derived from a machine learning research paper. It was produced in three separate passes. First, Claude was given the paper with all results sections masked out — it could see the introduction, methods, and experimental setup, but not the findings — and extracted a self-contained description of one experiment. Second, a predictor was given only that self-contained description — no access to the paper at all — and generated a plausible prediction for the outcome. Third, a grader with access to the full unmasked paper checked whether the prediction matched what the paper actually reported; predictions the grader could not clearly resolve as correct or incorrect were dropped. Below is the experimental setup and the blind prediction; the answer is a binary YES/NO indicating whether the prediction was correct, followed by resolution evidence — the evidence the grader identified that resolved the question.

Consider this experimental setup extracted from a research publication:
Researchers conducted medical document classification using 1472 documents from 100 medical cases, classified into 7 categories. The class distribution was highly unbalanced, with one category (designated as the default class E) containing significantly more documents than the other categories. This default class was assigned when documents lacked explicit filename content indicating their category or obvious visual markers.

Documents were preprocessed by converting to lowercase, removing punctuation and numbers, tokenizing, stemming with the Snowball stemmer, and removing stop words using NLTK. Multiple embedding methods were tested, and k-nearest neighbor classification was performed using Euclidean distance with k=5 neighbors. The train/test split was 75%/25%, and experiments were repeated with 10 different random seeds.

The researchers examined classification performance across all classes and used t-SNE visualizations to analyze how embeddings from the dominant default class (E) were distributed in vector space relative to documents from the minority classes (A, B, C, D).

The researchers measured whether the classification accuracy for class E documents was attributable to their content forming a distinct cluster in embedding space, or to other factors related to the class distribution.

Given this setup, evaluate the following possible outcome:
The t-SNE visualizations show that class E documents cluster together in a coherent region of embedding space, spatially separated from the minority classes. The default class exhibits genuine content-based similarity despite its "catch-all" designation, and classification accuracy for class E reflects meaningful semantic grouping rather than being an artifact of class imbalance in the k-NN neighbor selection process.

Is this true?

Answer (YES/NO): NO